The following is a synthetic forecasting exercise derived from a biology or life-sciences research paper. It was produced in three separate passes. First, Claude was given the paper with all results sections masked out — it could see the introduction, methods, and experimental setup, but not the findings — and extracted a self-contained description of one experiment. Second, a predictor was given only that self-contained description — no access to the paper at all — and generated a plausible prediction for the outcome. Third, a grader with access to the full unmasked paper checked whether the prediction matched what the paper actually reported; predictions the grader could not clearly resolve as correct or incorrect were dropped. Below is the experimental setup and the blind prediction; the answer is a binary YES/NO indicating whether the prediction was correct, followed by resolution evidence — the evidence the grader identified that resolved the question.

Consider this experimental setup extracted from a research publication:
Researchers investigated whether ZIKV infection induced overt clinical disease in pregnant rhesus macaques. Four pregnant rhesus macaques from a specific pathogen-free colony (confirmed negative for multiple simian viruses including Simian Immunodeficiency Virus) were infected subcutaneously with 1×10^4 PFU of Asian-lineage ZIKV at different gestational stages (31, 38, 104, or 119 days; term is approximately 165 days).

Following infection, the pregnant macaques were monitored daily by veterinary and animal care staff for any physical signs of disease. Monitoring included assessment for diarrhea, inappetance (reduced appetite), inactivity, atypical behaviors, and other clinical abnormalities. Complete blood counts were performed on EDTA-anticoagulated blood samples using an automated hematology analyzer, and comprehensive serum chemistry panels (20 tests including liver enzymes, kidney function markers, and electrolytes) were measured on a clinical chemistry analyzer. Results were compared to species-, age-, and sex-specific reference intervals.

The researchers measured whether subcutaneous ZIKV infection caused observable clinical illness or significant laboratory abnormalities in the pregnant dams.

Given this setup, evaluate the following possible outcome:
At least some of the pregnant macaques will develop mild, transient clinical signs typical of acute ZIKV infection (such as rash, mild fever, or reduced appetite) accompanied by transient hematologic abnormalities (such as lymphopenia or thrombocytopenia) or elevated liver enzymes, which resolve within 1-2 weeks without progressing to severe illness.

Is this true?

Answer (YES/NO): NO